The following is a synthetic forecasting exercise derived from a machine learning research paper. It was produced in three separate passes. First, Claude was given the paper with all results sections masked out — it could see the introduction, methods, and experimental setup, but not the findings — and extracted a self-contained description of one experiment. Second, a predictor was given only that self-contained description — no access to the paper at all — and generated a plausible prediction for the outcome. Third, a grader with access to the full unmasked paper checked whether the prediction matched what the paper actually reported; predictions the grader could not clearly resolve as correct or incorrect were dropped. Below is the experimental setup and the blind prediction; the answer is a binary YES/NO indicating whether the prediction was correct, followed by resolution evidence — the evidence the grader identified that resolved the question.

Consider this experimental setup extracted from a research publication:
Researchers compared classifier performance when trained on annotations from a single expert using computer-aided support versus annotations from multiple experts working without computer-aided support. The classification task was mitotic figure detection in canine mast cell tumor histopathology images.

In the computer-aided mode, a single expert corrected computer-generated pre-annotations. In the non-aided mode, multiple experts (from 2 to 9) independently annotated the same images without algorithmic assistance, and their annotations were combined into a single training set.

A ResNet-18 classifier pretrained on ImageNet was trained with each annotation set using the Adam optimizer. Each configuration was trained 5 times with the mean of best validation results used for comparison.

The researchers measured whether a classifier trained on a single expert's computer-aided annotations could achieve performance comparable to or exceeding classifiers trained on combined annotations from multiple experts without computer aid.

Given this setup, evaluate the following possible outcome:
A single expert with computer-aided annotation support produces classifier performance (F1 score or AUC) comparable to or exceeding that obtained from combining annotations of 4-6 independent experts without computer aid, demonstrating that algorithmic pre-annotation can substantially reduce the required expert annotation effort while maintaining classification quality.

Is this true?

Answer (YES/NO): YES